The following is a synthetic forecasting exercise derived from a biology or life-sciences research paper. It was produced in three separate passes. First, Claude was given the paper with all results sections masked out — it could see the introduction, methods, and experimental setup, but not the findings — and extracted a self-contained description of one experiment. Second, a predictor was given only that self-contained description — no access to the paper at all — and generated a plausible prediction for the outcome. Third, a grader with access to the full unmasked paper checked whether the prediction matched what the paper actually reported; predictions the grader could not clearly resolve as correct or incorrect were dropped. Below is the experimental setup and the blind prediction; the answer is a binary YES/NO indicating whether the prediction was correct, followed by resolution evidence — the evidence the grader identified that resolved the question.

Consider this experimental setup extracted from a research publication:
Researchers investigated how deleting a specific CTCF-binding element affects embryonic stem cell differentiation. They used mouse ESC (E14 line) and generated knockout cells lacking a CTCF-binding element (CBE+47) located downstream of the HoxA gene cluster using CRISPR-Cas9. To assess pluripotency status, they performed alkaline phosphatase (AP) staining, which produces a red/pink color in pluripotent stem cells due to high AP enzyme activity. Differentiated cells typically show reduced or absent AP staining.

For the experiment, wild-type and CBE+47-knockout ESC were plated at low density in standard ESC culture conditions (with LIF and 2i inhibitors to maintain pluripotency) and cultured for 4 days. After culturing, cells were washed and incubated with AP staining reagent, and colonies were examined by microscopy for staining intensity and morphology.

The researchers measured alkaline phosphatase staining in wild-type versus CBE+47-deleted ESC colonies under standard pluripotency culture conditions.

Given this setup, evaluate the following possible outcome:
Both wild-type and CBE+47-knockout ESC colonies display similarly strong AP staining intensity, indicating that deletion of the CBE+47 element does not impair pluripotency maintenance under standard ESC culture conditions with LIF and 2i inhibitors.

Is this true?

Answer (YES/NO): YES